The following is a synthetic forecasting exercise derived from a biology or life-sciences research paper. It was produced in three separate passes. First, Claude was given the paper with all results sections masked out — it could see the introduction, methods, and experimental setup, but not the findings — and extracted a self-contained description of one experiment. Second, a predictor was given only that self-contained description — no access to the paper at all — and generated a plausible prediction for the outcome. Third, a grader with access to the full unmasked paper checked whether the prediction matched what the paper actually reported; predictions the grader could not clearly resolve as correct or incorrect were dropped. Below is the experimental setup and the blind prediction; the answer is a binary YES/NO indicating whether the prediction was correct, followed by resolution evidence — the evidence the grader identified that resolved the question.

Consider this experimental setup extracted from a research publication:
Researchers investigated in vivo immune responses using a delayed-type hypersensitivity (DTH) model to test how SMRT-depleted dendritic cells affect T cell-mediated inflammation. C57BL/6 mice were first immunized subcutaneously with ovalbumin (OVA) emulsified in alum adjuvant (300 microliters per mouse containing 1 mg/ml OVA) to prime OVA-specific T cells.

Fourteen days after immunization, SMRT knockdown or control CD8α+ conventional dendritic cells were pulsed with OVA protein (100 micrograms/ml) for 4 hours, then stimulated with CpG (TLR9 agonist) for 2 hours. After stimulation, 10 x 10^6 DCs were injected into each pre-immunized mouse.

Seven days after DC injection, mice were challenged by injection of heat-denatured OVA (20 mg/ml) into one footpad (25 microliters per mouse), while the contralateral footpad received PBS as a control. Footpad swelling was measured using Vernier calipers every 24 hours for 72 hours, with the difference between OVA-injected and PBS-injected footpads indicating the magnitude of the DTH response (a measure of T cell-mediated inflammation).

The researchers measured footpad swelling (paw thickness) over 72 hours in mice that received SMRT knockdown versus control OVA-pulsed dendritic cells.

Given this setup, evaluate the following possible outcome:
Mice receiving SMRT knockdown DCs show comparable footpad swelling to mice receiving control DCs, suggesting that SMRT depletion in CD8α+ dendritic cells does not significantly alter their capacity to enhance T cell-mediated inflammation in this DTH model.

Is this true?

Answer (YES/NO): NO